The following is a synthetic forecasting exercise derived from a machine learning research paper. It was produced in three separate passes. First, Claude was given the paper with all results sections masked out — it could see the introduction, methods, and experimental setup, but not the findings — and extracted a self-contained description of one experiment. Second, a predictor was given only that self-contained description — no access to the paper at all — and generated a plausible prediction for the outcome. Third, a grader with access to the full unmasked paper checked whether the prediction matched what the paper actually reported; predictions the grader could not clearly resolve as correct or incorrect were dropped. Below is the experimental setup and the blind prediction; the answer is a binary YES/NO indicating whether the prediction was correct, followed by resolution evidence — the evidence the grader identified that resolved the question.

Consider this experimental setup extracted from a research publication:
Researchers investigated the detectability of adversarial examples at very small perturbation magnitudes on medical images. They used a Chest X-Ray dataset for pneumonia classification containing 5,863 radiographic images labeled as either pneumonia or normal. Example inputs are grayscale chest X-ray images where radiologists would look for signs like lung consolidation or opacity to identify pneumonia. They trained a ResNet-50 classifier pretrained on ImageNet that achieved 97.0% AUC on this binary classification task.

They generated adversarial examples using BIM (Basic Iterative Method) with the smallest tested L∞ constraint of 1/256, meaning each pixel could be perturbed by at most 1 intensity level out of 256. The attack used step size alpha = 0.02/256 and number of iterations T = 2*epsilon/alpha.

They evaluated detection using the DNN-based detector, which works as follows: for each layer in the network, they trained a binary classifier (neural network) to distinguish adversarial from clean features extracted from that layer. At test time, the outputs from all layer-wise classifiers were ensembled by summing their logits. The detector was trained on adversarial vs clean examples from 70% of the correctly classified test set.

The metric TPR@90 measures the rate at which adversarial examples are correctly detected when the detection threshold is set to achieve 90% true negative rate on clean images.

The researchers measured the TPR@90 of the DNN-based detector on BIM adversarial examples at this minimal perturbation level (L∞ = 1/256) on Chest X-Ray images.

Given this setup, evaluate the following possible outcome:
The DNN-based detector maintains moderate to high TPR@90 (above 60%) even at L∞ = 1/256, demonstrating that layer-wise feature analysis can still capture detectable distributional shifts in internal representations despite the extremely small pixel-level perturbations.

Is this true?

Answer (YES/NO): YES